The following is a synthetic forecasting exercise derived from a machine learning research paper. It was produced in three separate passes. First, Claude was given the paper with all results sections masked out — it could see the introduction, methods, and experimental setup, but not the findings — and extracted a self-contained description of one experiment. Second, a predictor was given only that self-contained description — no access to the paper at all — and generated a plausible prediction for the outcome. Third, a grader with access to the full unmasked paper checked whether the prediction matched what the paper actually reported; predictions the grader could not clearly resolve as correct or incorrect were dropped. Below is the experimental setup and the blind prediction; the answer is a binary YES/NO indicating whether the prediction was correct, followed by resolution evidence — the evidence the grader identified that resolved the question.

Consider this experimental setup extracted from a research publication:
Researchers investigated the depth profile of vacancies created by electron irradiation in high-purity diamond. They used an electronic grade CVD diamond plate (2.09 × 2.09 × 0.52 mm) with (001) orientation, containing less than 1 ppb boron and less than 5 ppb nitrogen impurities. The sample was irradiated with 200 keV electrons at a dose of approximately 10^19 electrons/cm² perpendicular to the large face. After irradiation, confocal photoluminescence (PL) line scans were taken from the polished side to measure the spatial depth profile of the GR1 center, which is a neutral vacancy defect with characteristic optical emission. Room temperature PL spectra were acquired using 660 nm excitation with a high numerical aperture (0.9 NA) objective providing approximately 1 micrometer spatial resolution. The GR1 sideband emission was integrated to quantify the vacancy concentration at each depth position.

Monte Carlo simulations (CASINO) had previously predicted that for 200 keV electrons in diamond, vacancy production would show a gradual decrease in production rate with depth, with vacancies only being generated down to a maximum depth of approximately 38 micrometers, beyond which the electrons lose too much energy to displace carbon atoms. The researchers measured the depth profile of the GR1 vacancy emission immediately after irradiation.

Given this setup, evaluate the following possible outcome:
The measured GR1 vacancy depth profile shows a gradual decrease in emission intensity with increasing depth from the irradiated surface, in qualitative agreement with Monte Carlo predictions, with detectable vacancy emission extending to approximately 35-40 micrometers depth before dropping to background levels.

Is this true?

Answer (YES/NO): NO